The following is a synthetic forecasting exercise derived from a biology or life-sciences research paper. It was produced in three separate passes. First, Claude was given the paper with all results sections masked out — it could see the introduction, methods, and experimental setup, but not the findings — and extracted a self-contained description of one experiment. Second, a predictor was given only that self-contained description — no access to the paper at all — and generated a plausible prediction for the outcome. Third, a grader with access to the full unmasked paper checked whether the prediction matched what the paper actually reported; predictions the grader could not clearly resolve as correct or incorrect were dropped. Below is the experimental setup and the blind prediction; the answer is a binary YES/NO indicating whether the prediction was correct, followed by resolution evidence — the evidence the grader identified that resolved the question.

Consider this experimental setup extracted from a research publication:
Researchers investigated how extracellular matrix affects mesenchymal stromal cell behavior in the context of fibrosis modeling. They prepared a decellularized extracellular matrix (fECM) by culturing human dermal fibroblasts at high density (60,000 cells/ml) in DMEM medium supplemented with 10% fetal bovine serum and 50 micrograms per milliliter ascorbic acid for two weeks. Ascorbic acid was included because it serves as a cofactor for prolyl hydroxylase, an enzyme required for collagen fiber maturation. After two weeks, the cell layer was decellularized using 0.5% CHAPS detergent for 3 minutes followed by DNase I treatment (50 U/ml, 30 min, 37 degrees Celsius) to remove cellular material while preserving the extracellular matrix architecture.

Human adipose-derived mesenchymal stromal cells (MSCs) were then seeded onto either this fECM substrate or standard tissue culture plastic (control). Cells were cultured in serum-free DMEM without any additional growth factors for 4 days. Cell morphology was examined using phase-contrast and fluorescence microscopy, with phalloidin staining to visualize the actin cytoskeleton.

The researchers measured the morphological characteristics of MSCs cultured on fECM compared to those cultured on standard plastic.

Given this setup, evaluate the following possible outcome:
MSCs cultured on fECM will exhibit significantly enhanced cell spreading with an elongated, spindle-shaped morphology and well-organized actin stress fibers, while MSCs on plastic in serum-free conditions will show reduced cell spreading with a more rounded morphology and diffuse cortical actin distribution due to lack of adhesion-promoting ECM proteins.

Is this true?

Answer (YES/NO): NO